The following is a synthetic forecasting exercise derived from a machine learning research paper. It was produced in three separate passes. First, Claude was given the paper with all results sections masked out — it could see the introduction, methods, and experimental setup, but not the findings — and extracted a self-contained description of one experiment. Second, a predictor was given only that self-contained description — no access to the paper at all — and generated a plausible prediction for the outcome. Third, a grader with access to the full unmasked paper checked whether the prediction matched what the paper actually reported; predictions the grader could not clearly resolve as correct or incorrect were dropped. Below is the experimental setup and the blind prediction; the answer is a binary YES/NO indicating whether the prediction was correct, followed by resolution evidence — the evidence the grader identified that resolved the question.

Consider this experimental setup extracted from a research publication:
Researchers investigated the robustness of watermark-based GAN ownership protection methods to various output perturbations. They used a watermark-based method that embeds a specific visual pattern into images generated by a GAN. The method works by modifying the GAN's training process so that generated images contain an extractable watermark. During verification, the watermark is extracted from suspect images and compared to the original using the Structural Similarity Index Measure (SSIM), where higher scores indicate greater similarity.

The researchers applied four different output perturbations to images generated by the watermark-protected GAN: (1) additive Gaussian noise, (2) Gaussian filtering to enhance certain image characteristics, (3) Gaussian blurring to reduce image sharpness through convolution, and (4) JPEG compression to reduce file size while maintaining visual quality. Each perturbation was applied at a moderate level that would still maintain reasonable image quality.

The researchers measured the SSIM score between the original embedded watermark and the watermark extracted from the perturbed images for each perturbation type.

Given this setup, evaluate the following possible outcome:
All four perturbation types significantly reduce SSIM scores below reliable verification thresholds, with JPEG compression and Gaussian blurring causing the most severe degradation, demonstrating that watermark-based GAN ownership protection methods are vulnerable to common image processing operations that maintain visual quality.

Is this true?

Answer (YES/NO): NO